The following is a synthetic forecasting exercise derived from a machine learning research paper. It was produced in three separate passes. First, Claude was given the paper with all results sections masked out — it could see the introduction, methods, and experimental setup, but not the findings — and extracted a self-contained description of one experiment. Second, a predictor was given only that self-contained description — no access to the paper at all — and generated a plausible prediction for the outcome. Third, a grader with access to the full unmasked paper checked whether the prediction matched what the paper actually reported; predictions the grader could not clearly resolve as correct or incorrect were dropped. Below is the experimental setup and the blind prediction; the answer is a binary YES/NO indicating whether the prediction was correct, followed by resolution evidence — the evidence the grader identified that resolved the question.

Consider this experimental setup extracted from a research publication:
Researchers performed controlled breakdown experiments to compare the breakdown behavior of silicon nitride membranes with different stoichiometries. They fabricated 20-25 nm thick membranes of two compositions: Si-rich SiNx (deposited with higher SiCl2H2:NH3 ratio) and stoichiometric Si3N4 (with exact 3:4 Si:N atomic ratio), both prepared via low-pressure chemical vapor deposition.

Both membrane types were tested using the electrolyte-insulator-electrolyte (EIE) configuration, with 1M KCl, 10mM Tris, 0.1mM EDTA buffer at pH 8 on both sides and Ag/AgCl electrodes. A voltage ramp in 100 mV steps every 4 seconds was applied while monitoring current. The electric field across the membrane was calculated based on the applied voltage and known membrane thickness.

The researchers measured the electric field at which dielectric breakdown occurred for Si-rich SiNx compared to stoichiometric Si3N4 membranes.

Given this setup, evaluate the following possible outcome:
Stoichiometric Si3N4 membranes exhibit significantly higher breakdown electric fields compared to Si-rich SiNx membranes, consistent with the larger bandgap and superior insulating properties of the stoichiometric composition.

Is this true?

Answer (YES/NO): YES